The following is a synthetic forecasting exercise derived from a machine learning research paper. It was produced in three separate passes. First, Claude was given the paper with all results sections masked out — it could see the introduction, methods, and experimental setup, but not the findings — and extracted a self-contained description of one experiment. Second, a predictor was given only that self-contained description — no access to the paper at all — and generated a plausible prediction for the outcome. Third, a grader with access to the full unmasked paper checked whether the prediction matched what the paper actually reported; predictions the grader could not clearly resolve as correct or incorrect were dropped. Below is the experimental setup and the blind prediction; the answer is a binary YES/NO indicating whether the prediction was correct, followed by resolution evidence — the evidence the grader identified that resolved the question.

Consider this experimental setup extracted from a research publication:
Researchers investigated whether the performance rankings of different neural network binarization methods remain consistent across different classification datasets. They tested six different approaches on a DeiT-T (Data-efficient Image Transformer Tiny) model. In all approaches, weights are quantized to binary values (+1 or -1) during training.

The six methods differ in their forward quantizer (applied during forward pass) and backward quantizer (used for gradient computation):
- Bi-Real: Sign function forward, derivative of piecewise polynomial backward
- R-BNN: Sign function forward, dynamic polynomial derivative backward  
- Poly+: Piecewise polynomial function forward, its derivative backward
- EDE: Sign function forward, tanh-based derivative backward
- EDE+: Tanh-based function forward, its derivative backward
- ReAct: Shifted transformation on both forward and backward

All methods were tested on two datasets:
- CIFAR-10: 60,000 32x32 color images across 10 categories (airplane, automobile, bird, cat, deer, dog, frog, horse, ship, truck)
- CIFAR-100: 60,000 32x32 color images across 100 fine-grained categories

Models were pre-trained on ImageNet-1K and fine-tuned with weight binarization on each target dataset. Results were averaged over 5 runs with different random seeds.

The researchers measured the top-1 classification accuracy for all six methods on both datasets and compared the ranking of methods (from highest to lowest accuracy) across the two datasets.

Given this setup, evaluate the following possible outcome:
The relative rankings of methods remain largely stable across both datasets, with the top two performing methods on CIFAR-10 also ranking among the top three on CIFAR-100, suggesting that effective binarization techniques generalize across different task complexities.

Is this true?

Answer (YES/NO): YES